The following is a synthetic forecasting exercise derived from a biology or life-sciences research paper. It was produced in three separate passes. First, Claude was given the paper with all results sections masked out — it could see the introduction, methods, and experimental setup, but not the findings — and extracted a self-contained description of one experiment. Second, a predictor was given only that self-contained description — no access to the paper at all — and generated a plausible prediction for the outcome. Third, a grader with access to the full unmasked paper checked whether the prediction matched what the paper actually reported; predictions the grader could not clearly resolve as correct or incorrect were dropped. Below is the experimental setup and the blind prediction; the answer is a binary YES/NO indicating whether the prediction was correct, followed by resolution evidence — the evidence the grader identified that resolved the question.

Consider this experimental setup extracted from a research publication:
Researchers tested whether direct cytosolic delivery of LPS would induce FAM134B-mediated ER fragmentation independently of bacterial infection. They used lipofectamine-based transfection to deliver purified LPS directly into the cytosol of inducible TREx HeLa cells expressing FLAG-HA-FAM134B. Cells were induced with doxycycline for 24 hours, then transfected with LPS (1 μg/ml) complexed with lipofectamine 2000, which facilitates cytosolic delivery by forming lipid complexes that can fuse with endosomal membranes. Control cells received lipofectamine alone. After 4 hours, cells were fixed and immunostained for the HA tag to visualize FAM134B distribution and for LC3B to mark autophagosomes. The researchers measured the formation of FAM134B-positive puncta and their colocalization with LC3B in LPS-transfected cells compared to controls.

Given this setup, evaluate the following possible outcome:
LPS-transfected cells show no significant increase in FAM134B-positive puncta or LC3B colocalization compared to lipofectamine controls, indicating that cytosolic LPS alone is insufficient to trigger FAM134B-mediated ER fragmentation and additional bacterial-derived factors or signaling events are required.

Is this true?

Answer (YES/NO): NO